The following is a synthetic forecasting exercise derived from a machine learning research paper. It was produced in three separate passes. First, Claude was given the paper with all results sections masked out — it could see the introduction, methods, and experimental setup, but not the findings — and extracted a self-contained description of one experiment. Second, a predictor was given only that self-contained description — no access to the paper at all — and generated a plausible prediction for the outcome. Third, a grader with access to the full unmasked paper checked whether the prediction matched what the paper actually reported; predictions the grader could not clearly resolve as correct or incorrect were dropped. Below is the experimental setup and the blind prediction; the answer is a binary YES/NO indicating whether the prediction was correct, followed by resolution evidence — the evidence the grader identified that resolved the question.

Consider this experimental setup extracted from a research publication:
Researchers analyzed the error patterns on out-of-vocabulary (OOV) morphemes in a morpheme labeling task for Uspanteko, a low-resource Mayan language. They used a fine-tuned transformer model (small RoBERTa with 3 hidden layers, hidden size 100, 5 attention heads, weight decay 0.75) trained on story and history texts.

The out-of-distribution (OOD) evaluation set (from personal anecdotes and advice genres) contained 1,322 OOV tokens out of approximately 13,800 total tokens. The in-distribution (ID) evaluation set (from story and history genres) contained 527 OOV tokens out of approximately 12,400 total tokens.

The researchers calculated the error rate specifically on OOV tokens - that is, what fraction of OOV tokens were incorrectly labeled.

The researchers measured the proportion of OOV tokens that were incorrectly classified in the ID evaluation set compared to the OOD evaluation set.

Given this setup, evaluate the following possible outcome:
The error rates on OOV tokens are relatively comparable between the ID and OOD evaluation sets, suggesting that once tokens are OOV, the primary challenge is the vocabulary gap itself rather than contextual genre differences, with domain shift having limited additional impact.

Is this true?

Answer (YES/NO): YES